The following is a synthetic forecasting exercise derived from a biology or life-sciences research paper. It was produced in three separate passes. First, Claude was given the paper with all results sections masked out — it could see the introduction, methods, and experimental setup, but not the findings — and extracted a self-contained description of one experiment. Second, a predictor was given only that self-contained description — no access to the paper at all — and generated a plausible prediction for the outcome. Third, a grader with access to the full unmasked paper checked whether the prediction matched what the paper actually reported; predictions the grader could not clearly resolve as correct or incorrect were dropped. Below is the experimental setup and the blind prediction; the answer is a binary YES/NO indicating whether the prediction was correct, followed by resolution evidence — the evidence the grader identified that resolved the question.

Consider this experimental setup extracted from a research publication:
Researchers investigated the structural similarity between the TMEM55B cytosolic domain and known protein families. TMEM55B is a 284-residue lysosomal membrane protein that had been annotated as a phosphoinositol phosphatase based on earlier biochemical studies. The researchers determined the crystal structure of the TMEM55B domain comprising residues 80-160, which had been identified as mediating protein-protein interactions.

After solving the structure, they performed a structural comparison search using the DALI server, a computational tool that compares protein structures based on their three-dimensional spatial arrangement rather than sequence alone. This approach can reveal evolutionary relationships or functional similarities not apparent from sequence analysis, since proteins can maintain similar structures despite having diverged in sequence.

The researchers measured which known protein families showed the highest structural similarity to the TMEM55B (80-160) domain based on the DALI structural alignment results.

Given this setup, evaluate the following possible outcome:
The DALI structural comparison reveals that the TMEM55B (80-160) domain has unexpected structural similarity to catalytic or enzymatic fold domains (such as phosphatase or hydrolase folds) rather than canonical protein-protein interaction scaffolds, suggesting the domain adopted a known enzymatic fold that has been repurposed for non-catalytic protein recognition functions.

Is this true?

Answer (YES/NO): NO